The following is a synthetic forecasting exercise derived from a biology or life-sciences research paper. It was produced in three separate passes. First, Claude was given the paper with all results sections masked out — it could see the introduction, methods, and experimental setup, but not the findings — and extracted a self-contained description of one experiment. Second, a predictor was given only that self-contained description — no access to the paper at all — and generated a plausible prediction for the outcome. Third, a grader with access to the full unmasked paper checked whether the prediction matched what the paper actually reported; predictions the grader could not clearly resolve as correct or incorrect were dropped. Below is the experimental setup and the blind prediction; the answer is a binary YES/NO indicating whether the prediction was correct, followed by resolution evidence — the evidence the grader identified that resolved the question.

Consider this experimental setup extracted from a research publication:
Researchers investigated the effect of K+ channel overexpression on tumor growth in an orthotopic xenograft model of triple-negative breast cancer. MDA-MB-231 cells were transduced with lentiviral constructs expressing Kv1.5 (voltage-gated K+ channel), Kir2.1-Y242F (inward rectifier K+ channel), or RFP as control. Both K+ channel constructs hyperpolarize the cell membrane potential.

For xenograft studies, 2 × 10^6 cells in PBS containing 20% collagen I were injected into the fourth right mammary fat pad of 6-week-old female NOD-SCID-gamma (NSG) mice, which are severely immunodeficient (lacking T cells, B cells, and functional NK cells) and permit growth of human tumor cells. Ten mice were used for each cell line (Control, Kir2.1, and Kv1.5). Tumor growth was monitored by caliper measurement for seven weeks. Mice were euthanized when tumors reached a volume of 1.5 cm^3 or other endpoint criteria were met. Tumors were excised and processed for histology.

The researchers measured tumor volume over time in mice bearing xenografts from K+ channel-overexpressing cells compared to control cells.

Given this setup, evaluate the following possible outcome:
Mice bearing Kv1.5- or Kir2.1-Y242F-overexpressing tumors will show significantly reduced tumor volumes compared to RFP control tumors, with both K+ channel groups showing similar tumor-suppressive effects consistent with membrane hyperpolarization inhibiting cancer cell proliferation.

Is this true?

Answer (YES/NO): NO